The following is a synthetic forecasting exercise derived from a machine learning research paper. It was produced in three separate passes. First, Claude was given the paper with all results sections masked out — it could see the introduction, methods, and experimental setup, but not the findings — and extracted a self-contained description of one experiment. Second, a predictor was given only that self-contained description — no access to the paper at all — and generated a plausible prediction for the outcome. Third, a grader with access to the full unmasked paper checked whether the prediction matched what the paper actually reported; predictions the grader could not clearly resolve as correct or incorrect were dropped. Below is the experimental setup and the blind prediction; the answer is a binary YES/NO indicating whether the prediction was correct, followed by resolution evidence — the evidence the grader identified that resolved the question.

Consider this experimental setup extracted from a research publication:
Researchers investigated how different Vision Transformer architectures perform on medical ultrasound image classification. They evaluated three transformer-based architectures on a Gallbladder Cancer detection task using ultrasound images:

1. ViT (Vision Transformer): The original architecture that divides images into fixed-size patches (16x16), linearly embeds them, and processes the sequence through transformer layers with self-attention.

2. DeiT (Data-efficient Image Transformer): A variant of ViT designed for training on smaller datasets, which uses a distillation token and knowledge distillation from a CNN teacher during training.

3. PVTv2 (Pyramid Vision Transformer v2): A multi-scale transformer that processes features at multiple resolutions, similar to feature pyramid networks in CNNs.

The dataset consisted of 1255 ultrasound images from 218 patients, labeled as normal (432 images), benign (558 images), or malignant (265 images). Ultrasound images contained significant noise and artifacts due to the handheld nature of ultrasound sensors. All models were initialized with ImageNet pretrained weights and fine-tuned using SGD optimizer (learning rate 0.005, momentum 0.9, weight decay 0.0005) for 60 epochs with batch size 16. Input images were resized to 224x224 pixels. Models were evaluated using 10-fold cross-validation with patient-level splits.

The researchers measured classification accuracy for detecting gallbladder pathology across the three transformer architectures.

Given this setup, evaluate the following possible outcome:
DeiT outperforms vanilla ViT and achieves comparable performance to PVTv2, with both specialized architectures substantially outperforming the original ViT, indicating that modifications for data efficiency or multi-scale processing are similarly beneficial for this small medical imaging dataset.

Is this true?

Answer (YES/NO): NO